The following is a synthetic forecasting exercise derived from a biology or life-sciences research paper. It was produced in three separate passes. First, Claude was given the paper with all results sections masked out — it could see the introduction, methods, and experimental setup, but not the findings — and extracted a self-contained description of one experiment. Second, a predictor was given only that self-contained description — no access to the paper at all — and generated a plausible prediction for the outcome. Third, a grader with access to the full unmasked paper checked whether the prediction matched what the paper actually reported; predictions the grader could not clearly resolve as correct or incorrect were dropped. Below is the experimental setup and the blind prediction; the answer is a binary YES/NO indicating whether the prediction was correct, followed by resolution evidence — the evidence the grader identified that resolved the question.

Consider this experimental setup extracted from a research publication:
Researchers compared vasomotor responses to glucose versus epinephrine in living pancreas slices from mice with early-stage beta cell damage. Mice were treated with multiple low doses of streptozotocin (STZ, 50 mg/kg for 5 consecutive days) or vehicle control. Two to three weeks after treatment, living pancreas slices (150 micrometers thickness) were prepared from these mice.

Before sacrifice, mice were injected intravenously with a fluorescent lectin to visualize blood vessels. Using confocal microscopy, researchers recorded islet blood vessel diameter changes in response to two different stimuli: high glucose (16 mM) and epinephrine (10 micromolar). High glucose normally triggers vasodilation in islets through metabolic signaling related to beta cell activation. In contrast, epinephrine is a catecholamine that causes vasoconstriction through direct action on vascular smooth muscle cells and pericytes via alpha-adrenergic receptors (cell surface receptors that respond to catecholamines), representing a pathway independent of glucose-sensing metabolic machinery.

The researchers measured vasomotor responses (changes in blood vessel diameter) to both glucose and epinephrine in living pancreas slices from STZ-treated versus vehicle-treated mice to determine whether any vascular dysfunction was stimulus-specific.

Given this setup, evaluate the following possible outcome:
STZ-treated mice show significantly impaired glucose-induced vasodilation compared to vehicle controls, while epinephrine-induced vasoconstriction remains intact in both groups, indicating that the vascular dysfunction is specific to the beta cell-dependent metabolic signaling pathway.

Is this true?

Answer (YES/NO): NO